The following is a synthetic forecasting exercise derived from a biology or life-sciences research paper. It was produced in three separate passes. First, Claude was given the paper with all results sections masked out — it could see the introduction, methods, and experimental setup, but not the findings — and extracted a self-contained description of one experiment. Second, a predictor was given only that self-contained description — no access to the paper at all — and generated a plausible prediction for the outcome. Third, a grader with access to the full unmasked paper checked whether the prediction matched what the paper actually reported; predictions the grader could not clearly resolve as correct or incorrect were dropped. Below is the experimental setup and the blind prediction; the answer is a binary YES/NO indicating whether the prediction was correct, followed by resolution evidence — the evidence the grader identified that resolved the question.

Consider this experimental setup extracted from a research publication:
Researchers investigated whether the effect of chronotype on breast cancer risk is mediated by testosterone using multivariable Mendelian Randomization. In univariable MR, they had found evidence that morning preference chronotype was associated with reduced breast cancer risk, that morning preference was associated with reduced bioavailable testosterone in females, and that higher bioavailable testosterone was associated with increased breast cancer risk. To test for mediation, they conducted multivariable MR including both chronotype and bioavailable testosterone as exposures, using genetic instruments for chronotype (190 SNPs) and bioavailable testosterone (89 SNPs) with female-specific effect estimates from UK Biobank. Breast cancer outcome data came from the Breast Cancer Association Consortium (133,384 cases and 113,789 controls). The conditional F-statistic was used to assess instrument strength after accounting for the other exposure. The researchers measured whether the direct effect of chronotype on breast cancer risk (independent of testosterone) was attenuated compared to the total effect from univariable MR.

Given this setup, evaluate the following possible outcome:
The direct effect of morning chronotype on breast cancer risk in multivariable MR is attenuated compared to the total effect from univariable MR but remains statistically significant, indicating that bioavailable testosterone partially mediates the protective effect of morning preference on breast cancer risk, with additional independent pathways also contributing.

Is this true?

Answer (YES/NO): NO